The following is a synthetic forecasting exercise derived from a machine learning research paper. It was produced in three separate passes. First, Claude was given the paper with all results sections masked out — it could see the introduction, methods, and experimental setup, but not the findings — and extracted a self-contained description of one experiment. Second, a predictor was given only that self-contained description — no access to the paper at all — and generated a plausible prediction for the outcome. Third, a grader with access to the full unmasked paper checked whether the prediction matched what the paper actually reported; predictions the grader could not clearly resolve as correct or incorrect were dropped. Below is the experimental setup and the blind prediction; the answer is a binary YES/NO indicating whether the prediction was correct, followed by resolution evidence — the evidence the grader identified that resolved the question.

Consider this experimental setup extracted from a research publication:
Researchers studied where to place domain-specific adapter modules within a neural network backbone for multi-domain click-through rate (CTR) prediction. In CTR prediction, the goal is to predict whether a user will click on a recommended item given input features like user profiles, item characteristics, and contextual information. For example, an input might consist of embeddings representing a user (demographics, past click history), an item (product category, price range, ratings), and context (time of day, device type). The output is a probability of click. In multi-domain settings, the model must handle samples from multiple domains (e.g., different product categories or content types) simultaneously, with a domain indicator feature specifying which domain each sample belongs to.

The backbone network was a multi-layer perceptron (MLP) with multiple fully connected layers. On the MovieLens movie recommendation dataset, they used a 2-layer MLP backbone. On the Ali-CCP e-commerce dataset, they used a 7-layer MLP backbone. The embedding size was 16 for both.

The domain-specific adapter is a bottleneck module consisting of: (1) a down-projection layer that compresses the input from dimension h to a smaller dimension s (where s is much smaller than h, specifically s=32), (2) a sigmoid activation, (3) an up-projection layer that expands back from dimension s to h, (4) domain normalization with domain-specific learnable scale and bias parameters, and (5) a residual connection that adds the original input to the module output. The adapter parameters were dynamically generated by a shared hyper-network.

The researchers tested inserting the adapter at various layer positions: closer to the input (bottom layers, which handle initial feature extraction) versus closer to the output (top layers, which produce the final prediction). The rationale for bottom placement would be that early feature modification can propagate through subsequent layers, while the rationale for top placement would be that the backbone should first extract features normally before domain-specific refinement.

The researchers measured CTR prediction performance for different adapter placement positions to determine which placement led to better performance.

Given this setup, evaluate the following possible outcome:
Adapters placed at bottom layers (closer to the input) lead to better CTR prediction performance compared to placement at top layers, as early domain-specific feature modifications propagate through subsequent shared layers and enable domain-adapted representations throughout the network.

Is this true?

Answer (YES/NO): NO